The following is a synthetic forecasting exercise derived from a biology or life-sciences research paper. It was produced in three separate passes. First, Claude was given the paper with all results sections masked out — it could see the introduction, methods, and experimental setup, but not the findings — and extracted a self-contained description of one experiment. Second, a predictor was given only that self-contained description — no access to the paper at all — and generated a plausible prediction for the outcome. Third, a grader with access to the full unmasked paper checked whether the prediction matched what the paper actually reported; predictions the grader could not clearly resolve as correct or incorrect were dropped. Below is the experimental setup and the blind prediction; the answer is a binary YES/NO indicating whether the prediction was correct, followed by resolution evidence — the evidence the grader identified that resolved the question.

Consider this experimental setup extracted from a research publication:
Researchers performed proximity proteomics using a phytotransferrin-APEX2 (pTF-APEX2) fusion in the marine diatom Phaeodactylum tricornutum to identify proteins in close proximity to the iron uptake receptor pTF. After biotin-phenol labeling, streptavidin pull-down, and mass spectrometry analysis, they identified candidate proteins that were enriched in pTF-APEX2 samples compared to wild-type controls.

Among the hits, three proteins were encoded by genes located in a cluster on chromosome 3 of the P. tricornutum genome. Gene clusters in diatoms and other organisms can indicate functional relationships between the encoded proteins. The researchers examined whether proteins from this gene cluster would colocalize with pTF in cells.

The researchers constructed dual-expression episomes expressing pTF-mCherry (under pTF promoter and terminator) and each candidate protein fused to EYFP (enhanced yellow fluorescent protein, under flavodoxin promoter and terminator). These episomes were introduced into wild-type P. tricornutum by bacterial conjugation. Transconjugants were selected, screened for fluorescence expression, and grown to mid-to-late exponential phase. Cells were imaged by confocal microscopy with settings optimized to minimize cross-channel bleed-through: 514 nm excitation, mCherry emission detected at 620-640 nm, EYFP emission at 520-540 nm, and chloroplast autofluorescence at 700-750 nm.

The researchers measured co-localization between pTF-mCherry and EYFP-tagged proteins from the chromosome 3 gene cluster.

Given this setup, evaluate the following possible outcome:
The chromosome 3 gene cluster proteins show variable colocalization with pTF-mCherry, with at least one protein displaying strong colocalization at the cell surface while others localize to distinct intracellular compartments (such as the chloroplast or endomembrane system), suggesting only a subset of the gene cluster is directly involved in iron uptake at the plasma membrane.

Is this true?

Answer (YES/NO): NO